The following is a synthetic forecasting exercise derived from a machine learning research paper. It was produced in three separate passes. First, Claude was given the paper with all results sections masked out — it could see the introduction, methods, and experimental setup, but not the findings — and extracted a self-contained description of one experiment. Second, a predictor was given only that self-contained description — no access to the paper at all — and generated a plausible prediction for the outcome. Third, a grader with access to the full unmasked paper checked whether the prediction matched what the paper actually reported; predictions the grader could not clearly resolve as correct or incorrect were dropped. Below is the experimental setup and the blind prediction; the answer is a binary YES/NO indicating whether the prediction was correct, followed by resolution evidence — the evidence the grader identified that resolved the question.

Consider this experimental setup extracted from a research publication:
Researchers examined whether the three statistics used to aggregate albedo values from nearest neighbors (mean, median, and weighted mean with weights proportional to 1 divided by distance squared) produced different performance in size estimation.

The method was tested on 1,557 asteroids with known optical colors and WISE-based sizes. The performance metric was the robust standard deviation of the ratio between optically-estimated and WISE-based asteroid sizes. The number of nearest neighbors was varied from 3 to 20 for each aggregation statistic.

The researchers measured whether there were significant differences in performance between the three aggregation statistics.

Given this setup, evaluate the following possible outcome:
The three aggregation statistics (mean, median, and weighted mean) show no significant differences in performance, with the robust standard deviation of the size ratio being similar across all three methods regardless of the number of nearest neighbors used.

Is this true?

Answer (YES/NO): YES